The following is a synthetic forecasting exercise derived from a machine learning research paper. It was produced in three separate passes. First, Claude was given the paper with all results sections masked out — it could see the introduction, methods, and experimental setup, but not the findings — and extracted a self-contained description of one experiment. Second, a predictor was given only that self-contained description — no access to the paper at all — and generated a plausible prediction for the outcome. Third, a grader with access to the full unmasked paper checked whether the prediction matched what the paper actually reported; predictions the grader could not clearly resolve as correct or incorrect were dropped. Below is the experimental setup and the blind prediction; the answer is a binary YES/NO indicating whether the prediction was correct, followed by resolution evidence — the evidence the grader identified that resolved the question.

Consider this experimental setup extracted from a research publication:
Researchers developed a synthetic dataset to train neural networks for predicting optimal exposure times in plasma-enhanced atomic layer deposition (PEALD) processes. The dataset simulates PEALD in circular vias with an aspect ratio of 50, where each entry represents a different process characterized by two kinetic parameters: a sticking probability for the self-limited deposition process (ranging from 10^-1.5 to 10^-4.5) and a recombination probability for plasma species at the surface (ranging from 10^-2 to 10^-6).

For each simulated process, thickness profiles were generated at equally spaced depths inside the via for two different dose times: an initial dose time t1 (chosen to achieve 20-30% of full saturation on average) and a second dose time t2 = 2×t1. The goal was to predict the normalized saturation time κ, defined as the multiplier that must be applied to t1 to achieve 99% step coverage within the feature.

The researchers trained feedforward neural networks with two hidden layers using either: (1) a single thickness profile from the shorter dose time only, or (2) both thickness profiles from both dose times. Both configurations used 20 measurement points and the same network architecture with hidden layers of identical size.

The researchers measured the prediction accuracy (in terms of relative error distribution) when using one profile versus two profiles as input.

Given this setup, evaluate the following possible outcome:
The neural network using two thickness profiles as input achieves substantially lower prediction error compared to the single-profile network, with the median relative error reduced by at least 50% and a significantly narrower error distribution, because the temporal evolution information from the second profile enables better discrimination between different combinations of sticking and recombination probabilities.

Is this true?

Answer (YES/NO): YES